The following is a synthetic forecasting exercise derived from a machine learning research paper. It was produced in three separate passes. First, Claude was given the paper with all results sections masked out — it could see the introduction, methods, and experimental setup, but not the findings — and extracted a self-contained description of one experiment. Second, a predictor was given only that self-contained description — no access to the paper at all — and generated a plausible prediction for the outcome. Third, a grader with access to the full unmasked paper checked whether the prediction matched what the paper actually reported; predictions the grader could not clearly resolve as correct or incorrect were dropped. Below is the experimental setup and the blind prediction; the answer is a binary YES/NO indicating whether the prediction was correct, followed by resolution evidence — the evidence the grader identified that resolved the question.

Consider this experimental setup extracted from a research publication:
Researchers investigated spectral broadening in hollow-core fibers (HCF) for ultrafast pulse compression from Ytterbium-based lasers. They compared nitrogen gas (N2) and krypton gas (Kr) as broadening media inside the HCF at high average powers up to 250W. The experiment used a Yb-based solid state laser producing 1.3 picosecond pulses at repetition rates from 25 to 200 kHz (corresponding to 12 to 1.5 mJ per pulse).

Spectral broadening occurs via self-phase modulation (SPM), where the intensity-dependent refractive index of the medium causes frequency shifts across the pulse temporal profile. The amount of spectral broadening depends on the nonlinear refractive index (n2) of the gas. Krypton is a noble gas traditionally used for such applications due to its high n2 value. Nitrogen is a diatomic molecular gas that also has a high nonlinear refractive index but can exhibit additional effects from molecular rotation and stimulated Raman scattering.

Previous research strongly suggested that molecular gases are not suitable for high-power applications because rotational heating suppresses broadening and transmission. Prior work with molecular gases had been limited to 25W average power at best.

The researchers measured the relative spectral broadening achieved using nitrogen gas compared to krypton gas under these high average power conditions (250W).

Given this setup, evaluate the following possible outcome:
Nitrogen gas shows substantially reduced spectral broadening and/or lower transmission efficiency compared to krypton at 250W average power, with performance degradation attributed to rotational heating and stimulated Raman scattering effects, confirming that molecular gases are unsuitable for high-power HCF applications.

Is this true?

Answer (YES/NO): NO